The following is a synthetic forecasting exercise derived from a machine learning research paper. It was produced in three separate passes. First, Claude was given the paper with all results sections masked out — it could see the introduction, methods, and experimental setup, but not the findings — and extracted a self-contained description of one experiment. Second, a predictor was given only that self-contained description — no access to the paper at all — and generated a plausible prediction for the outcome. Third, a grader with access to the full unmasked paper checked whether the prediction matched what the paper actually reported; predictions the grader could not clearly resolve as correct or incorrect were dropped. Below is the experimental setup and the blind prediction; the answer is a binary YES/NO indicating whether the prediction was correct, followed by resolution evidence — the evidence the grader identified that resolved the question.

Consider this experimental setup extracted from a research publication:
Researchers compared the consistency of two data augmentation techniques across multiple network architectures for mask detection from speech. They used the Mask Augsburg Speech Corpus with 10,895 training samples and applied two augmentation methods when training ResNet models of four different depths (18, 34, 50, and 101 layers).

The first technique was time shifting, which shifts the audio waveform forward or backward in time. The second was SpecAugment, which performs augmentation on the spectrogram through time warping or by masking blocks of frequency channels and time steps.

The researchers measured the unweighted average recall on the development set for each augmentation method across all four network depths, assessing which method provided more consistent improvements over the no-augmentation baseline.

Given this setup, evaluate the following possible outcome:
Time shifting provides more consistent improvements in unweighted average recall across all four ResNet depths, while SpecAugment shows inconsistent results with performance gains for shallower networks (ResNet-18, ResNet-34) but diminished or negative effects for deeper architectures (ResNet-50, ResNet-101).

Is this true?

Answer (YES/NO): NO